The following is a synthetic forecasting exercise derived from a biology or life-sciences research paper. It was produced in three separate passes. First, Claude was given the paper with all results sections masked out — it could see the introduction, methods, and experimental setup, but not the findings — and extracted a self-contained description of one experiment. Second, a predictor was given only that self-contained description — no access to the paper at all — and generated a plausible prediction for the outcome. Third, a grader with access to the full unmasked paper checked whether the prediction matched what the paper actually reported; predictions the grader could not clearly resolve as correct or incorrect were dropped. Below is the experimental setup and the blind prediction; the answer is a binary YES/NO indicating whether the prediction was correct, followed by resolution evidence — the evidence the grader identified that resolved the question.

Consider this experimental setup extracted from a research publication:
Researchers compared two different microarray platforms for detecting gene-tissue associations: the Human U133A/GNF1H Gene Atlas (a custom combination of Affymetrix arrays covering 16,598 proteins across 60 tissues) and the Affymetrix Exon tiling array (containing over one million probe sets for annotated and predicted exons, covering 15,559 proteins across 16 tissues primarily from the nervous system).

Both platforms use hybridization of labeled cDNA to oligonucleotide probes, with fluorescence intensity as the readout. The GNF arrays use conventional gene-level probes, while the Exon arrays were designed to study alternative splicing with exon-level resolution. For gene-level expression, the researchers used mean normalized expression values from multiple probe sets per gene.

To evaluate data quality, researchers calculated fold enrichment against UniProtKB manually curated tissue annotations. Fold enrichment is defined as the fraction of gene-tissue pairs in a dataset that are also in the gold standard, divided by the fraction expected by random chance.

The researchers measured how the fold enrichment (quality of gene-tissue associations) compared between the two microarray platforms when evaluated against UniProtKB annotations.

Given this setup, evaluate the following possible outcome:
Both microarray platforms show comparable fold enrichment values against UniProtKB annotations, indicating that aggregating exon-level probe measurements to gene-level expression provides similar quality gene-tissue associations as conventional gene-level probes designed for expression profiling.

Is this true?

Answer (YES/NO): YES